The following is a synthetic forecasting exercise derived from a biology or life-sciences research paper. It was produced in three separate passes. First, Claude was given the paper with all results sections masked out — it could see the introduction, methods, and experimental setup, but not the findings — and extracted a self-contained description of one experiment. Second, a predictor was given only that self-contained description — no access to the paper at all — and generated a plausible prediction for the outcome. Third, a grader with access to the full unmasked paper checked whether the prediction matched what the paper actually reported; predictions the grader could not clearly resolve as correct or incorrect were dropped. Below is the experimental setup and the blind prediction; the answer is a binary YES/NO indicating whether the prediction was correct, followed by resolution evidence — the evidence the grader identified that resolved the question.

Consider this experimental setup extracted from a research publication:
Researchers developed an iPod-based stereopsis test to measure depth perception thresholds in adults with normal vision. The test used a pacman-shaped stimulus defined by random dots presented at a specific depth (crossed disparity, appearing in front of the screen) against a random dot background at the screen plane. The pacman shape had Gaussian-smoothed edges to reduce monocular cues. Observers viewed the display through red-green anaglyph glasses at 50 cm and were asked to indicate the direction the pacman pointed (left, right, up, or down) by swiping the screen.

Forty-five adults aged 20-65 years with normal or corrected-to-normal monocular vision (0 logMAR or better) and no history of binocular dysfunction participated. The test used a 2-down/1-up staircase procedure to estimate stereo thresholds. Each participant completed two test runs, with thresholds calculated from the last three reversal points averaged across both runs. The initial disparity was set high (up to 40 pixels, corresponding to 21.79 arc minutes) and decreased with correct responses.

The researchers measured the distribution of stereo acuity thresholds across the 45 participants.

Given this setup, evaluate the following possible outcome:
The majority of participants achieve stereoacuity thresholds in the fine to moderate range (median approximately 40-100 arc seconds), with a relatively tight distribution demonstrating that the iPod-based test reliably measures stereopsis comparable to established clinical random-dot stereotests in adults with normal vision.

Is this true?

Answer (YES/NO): NO